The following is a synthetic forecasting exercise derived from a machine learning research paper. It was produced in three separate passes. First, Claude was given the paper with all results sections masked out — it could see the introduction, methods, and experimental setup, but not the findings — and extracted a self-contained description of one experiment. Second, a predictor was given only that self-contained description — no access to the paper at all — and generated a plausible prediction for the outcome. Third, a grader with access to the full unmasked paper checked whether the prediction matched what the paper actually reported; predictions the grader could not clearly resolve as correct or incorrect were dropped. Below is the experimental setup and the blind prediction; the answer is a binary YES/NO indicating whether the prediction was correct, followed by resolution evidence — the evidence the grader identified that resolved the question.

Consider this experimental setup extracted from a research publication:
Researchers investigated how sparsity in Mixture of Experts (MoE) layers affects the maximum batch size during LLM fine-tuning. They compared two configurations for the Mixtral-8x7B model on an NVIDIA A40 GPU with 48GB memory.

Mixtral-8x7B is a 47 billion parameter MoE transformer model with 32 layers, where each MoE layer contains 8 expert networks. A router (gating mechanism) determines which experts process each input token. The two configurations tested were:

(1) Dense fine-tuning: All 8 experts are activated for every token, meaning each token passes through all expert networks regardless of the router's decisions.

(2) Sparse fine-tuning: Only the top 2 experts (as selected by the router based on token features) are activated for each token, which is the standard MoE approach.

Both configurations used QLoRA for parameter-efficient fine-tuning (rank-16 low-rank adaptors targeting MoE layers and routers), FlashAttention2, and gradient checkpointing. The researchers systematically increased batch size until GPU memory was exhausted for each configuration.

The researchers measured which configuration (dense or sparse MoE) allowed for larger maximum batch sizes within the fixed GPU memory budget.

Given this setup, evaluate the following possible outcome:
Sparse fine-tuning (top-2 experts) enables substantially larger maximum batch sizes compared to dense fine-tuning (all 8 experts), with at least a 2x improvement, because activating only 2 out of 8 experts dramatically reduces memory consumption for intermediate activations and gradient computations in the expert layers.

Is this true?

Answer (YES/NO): YES